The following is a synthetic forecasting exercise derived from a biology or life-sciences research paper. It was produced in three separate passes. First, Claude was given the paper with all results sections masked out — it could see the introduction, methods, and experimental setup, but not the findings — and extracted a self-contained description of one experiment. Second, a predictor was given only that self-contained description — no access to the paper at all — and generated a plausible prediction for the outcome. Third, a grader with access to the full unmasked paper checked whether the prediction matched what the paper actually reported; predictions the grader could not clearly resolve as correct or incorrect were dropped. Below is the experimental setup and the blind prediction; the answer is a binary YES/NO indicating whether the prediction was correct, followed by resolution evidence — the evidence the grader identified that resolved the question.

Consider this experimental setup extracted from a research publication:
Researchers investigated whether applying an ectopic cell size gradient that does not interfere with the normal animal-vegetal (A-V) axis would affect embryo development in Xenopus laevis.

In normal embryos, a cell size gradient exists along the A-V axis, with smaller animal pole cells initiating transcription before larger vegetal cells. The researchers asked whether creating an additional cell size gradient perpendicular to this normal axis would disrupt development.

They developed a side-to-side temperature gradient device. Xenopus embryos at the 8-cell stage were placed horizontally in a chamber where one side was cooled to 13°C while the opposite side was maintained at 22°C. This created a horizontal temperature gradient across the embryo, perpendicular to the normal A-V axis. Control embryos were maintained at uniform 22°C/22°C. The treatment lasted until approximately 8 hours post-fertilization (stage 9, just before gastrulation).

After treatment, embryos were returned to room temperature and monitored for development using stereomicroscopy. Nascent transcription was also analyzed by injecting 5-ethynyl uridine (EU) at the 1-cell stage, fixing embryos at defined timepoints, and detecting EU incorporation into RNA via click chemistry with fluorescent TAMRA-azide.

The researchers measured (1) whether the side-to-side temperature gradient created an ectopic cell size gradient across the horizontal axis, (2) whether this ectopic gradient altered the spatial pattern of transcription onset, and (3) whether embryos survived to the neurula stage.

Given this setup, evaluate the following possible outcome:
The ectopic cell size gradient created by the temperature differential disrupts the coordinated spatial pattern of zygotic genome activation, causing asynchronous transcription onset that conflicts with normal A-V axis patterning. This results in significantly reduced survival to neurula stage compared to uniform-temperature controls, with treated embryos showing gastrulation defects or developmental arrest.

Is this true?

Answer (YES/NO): NO